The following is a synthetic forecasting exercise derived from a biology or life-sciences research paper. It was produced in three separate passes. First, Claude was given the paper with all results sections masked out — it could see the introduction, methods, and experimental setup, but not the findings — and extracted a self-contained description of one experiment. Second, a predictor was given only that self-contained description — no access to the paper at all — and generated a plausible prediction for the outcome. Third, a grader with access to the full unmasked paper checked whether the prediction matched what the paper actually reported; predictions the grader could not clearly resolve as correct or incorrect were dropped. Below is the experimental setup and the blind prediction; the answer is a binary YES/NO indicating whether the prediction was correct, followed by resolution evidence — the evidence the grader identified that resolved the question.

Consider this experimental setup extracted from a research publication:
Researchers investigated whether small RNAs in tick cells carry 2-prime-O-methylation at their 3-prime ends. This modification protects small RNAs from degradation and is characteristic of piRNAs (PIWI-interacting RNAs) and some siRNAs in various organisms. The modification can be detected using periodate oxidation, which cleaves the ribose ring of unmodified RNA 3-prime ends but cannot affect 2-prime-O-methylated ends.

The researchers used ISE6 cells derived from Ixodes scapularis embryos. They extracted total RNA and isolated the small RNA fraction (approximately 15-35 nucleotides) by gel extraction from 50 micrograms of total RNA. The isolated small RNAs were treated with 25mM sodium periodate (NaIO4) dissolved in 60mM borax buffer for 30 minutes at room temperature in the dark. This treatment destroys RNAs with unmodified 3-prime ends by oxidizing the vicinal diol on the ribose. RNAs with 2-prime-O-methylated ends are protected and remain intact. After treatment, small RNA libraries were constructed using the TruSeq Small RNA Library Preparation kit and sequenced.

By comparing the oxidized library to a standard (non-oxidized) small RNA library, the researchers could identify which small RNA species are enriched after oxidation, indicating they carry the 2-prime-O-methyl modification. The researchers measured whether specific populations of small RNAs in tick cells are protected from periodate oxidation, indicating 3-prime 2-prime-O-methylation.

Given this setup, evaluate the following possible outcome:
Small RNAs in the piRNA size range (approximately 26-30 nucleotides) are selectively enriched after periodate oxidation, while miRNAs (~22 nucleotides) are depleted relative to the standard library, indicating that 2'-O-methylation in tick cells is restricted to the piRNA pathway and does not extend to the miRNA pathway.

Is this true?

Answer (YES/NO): YES